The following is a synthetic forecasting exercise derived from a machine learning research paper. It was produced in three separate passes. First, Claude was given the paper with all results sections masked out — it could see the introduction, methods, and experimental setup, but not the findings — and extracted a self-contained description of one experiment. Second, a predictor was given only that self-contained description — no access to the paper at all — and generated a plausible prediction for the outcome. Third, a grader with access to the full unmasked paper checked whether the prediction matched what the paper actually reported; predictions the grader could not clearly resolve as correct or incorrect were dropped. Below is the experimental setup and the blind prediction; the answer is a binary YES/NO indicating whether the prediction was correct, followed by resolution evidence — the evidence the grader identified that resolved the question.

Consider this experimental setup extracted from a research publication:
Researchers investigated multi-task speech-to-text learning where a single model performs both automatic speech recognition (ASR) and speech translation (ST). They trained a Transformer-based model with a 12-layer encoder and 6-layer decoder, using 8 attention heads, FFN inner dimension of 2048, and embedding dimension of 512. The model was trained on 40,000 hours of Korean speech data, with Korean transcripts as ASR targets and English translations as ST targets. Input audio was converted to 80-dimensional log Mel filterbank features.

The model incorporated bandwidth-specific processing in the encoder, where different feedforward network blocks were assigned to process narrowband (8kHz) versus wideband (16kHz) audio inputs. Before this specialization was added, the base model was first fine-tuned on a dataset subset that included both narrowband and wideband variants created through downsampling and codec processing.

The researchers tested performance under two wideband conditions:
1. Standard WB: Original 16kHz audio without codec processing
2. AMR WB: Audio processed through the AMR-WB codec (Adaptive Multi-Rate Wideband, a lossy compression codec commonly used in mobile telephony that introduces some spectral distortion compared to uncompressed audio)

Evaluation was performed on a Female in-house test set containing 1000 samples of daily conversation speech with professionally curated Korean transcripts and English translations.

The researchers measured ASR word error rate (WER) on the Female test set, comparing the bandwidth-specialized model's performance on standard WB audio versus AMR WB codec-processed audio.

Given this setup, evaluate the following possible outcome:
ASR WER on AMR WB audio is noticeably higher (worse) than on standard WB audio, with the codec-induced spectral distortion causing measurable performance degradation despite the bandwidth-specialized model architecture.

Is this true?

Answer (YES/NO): NO